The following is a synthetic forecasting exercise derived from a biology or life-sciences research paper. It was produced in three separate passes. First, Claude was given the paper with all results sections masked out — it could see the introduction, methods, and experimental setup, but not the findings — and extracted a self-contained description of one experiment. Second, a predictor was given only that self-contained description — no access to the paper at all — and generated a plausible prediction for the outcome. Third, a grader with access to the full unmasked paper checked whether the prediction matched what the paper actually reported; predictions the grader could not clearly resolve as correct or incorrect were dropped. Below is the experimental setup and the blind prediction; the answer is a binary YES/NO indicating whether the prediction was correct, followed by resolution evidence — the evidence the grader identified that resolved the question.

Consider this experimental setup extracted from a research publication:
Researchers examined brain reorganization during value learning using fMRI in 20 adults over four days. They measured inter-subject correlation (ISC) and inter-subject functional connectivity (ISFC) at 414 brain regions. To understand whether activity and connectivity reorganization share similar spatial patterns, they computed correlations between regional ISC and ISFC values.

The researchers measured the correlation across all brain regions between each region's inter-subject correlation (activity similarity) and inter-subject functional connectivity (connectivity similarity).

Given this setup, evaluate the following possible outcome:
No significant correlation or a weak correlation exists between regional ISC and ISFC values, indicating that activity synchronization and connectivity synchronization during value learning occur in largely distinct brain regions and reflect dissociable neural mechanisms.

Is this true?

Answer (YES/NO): NO